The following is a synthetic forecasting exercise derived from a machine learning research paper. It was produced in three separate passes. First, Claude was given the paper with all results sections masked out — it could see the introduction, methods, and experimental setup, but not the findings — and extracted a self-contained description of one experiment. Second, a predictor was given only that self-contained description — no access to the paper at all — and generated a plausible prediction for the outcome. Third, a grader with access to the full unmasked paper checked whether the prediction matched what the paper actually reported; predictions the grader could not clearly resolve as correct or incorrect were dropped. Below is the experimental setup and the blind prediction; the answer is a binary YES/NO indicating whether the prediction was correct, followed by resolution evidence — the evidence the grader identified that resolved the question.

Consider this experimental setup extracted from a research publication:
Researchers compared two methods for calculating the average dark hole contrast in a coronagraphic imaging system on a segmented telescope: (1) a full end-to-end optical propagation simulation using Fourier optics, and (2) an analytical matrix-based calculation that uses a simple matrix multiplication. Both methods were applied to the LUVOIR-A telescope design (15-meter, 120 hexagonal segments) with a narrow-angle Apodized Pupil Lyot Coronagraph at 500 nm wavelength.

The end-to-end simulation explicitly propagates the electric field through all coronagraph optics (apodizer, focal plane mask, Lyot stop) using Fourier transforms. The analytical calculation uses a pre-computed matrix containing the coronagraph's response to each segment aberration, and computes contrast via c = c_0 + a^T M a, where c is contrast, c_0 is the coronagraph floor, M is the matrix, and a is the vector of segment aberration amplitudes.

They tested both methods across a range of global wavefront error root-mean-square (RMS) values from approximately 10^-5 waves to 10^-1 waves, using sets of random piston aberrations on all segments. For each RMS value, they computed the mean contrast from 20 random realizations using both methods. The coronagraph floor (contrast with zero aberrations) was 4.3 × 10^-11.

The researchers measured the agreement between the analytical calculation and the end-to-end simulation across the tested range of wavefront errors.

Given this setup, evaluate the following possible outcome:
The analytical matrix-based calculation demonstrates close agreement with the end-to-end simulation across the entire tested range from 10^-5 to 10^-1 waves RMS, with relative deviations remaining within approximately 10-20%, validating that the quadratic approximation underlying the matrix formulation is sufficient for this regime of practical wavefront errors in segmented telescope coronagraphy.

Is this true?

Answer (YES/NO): NO